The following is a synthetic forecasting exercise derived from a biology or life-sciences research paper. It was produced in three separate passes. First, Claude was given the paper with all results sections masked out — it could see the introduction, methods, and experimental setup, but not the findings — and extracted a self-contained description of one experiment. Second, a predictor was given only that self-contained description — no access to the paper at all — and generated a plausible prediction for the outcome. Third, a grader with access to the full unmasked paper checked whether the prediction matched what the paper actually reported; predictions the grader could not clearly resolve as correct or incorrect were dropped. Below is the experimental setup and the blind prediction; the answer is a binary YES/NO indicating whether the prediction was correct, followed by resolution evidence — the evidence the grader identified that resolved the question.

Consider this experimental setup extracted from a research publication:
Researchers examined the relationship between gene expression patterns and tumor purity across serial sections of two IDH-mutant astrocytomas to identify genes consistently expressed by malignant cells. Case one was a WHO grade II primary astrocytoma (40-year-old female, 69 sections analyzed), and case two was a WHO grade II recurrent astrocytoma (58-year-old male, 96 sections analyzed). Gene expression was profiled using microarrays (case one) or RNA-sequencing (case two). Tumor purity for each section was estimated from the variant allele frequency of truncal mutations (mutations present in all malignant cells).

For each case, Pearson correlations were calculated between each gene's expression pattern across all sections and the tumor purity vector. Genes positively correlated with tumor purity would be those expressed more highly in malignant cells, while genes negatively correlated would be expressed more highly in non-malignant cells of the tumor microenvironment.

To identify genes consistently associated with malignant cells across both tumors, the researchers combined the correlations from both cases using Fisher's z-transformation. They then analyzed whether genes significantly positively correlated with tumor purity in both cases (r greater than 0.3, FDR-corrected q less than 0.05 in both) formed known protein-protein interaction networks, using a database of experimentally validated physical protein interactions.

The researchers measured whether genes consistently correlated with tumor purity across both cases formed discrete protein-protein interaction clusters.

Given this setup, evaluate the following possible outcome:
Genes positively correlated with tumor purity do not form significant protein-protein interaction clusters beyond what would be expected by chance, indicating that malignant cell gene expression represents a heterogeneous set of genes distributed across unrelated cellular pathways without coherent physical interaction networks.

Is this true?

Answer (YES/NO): NO